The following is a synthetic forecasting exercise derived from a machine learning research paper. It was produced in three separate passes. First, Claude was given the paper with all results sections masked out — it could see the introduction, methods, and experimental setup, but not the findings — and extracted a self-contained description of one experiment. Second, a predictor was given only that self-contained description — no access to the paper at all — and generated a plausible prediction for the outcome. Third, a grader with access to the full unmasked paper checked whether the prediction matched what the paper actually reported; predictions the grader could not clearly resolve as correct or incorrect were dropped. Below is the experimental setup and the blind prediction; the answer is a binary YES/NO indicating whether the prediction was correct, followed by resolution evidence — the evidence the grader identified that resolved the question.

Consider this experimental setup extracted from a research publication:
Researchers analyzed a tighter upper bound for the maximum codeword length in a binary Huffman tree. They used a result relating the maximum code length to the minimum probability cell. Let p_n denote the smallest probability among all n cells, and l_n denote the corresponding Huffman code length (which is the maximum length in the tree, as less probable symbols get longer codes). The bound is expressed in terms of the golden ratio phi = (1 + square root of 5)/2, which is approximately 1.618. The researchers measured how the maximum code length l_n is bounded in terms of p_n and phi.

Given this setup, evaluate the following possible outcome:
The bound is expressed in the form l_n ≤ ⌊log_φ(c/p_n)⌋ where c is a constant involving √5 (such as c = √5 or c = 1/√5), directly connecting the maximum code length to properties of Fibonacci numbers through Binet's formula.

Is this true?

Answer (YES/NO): NO